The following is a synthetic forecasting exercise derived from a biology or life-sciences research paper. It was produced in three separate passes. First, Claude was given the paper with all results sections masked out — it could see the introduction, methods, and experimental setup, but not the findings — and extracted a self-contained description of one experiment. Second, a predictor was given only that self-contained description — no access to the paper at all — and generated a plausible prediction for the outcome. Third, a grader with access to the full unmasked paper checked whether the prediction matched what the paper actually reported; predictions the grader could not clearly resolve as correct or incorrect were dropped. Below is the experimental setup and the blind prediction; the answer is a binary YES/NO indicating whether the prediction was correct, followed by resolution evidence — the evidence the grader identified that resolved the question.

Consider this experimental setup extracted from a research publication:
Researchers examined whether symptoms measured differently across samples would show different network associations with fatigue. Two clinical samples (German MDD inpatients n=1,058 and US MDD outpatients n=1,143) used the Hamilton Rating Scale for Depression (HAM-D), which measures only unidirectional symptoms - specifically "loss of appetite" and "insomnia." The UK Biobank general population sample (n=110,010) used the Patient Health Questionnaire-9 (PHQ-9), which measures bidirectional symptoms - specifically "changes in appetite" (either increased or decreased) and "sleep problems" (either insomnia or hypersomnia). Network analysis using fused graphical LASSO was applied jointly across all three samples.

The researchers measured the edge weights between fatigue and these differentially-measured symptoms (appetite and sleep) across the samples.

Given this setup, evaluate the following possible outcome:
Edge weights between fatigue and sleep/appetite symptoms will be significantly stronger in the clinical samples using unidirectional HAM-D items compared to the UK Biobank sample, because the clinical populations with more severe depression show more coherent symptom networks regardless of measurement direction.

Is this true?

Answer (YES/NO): NO